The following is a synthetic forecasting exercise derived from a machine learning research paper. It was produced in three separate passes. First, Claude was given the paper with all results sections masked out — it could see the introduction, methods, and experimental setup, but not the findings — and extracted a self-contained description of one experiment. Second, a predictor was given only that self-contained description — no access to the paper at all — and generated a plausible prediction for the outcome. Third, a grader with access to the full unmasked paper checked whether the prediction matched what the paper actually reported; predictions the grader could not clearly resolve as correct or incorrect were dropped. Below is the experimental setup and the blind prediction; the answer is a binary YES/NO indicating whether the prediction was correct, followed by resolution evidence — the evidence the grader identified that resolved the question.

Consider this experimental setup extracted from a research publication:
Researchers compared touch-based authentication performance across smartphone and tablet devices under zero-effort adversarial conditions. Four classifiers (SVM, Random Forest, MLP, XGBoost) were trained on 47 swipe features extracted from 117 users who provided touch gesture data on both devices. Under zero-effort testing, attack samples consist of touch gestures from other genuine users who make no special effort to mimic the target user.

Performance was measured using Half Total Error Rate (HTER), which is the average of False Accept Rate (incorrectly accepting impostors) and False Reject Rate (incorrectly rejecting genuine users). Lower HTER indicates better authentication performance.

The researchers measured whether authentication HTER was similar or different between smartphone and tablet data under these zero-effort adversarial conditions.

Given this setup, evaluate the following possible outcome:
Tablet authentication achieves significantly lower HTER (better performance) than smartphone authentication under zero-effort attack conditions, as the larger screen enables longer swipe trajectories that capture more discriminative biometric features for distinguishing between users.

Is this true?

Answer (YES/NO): NO